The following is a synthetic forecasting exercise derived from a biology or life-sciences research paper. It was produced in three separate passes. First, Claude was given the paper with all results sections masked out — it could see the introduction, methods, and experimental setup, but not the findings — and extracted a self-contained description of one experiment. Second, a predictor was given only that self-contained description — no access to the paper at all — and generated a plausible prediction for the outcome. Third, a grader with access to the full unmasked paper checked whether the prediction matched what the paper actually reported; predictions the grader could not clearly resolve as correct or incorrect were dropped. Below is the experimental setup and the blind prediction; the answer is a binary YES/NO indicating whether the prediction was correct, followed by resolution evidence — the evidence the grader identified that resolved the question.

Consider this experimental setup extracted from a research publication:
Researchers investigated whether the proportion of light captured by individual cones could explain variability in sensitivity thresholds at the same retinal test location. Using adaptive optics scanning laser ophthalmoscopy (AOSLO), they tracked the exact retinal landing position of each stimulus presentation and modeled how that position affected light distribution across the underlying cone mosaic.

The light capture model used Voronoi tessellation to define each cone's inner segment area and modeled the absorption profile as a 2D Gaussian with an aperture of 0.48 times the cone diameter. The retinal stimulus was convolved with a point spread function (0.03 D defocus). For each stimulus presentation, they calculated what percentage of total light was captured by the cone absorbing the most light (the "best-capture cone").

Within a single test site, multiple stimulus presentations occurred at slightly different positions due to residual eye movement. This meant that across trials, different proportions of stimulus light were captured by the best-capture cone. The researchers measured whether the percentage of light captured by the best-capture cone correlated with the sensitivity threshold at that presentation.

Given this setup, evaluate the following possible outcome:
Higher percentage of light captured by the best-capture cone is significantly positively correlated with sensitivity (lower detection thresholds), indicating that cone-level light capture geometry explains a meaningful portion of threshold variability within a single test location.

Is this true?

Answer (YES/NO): NO